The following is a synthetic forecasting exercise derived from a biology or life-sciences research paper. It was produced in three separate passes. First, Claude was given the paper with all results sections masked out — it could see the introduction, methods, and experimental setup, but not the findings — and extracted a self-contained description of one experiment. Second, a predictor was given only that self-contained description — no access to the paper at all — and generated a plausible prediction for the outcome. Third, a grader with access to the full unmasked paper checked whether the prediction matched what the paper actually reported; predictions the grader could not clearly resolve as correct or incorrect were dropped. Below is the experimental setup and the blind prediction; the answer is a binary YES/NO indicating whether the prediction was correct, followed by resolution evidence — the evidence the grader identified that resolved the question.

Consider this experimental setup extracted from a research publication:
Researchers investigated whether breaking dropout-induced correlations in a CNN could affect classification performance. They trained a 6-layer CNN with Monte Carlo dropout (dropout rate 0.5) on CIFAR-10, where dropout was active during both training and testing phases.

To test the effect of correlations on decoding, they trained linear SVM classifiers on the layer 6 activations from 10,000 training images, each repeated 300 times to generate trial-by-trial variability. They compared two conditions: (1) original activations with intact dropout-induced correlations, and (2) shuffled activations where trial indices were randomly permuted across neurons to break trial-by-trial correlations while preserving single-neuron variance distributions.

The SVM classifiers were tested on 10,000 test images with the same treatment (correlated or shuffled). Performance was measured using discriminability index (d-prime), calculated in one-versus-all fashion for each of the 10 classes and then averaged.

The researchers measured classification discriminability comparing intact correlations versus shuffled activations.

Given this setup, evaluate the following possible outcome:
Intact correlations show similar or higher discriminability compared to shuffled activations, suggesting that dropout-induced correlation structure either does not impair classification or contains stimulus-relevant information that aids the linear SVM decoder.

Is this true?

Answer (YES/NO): NO